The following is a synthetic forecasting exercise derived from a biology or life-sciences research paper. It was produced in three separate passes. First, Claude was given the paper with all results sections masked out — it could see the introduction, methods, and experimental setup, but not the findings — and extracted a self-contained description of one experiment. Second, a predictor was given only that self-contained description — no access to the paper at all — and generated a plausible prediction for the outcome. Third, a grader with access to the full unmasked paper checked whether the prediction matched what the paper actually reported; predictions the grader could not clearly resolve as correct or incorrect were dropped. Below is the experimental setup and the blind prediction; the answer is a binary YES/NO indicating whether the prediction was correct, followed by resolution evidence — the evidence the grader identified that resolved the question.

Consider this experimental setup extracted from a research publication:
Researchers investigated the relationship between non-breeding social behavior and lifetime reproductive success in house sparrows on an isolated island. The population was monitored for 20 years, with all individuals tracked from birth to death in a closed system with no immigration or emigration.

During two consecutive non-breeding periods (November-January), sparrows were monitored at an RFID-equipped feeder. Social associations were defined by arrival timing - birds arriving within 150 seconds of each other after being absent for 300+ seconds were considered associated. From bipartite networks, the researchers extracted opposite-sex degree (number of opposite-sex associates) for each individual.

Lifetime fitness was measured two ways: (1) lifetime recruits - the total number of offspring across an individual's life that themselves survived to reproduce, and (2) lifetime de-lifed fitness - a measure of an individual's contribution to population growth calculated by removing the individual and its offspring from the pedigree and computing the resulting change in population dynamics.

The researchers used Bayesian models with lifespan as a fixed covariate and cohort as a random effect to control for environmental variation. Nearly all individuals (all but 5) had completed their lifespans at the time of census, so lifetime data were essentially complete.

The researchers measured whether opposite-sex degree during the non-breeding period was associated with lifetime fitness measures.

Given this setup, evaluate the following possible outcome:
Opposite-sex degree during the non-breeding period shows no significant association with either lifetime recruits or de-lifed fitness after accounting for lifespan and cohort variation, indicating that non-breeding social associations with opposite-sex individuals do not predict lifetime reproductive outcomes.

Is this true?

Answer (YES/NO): NO